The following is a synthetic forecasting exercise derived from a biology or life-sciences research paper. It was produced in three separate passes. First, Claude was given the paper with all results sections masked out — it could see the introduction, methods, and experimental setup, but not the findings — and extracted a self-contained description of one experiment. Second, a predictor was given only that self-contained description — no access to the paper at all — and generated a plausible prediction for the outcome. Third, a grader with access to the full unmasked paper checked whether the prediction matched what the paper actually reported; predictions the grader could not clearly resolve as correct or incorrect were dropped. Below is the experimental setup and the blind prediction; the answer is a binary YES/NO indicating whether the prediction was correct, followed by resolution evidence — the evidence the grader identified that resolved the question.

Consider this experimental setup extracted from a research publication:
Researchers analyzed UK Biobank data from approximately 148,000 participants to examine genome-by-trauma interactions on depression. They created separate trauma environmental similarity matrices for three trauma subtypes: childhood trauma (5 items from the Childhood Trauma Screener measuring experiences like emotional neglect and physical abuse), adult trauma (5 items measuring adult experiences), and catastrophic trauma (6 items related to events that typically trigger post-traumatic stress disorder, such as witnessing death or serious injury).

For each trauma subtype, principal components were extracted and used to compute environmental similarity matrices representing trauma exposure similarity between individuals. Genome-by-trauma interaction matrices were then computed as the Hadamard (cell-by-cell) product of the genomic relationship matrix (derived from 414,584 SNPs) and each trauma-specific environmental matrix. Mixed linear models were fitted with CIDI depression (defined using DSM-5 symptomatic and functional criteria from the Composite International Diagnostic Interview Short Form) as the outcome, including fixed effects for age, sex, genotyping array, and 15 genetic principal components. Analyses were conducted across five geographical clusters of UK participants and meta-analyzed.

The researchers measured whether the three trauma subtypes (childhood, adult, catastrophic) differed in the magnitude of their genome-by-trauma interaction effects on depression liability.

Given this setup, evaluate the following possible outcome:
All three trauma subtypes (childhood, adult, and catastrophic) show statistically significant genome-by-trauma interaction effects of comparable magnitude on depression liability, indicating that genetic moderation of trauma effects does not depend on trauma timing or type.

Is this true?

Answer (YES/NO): YES